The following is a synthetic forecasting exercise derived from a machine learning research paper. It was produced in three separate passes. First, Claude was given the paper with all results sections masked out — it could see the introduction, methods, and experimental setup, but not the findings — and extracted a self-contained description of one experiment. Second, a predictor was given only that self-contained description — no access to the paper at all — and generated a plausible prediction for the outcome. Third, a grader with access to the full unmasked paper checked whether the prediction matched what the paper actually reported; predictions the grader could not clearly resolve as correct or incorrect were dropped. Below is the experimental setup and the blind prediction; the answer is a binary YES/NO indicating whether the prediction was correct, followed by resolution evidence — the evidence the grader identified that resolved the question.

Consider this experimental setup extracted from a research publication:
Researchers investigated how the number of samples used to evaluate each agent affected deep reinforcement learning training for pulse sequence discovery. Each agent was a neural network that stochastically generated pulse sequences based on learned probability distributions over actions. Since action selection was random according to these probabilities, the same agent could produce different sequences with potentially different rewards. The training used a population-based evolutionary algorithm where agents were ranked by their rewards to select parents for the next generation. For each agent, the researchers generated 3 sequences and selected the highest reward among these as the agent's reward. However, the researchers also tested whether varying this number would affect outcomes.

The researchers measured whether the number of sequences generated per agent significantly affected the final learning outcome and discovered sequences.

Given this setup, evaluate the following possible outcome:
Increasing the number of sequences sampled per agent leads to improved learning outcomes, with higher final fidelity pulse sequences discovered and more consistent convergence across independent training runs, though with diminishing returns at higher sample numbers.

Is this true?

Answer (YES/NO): NO